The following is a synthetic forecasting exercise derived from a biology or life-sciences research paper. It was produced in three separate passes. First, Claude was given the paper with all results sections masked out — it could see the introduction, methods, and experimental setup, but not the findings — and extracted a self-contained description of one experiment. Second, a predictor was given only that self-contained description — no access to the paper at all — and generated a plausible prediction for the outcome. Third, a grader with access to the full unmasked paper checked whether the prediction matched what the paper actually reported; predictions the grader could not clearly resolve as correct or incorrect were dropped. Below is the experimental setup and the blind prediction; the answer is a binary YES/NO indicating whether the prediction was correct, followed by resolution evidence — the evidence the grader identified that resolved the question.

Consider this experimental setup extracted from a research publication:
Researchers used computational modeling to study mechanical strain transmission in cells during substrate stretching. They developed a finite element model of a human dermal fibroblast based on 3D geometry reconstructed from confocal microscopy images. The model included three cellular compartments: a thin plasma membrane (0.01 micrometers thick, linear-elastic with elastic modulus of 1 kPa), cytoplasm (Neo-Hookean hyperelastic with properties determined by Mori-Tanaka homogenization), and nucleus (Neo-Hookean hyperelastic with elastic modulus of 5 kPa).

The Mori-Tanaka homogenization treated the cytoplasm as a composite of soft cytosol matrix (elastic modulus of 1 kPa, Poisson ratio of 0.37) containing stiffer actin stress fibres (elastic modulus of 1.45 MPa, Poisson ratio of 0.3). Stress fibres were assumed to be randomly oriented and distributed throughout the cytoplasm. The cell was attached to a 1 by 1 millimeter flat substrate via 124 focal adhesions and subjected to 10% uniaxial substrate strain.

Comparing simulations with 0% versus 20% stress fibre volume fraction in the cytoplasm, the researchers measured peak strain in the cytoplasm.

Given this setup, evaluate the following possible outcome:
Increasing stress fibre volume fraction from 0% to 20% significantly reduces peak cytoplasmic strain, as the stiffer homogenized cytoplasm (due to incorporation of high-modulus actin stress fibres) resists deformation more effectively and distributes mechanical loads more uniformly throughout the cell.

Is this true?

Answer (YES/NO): YES